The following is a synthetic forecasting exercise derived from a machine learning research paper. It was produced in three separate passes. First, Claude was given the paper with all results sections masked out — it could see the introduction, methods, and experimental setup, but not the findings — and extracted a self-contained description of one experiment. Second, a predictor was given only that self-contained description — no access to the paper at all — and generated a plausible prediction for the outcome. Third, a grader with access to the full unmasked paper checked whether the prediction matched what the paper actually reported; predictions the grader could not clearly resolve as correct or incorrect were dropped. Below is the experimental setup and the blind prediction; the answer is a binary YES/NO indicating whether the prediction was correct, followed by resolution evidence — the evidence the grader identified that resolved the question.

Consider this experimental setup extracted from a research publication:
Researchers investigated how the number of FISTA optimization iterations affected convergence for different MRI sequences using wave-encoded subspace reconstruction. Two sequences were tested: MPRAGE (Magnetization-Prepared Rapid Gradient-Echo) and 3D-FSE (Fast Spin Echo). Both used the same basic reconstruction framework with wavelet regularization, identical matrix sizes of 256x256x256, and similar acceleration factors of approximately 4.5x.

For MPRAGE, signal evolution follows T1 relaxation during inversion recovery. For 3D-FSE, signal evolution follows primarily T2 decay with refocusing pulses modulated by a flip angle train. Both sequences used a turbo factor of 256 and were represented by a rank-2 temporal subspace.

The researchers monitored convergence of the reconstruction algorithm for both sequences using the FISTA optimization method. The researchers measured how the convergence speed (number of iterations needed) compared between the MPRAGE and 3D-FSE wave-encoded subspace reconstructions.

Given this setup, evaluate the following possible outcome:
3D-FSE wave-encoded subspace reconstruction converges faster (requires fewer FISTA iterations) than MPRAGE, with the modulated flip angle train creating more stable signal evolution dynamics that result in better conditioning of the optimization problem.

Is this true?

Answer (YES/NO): NO